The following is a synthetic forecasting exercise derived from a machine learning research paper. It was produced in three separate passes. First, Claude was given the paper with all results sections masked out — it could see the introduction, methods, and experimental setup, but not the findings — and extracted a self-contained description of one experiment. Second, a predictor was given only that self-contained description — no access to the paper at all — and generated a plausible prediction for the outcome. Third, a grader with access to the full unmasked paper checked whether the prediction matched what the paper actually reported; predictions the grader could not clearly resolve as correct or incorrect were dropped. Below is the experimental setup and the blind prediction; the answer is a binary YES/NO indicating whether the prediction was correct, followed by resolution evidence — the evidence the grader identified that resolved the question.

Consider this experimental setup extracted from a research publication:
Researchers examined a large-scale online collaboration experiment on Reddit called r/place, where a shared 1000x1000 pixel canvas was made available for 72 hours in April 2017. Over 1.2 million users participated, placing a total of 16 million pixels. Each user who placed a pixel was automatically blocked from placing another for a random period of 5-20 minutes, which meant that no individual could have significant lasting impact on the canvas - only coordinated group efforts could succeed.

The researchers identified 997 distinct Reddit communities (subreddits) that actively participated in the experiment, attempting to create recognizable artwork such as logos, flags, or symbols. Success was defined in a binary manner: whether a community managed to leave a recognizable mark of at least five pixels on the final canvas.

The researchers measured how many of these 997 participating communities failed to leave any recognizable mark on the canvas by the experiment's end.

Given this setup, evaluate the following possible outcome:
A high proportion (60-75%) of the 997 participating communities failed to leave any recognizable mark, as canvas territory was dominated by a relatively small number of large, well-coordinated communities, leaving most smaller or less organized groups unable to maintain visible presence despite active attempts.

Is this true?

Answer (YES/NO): NO